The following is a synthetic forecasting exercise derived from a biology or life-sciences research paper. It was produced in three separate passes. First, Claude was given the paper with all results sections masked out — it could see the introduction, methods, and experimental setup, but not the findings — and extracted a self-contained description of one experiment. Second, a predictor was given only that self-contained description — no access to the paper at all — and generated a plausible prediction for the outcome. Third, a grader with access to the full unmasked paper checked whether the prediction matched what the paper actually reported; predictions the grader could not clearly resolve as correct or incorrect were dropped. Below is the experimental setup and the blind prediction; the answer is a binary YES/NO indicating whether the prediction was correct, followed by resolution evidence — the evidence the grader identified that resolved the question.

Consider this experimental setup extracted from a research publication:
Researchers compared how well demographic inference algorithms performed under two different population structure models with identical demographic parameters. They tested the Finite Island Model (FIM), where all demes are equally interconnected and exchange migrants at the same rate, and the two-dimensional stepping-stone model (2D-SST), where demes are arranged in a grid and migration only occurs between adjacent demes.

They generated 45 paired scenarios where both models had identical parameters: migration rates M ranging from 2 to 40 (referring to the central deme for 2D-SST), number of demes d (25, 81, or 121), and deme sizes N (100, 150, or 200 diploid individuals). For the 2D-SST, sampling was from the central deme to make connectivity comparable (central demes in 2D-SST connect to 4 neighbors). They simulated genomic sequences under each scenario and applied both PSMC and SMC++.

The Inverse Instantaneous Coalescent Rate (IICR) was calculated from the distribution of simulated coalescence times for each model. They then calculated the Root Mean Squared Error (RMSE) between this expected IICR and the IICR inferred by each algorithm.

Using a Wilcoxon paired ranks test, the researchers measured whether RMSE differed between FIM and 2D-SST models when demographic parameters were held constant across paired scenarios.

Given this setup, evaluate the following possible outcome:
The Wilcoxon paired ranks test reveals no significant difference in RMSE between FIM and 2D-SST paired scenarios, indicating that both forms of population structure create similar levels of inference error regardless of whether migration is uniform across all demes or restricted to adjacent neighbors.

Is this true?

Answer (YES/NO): NO